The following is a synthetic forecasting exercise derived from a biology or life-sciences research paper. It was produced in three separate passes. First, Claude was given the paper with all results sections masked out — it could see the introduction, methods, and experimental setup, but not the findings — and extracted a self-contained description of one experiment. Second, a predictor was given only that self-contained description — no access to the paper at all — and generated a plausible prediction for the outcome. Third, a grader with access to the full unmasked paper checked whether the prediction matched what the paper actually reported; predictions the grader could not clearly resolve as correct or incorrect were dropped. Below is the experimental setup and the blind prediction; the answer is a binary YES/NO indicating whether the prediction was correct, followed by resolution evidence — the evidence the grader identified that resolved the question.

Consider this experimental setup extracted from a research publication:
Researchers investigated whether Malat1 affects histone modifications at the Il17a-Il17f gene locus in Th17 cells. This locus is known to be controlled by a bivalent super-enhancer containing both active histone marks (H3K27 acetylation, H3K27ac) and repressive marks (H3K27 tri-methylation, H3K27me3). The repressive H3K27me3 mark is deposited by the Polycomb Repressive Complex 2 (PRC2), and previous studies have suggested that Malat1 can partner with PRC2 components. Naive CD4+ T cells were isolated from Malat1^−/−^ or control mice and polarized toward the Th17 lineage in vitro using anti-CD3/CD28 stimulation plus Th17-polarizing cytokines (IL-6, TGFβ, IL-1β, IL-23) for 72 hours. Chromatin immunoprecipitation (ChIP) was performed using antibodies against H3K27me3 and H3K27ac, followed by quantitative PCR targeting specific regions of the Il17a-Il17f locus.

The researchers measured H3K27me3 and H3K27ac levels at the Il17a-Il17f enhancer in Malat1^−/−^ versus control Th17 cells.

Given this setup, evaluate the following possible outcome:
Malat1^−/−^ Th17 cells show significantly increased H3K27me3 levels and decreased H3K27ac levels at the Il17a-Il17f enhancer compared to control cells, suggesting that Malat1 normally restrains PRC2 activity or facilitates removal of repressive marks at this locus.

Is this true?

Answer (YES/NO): NO